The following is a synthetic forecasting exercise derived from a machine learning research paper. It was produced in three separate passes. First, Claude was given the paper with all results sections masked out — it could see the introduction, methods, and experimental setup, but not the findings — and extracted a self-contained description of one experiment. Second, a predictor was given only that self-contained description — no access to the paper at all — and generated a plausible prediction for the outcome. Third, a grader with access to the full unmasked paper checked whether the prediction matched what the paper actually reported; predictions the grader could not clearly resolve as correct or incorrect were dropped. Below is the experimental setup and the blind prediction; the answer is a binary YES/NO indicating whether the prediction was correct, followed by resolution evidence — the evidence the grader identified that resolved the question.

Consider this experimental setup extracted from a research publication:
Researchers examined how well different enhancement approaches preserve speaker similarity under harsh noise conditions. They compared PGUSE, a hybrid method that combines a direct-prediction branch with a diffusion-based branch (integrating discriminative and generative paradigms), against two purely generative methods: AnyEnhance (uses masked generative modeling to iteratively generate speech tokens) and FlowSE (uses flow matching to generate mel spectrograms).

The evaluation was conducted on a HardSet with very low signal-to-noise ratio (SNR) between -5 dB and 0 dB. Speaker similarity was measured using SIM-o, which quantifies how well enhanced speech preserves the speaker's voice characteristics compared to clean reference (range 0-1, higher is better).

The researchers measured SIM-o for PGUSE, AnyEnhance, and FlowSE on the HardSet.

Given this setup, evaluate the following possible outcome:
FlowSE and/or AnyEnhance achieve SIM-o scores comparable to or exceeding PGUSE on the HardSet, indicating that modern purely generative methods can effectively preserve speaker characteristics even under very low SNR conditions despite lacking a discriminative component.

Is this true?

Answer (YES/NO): NO